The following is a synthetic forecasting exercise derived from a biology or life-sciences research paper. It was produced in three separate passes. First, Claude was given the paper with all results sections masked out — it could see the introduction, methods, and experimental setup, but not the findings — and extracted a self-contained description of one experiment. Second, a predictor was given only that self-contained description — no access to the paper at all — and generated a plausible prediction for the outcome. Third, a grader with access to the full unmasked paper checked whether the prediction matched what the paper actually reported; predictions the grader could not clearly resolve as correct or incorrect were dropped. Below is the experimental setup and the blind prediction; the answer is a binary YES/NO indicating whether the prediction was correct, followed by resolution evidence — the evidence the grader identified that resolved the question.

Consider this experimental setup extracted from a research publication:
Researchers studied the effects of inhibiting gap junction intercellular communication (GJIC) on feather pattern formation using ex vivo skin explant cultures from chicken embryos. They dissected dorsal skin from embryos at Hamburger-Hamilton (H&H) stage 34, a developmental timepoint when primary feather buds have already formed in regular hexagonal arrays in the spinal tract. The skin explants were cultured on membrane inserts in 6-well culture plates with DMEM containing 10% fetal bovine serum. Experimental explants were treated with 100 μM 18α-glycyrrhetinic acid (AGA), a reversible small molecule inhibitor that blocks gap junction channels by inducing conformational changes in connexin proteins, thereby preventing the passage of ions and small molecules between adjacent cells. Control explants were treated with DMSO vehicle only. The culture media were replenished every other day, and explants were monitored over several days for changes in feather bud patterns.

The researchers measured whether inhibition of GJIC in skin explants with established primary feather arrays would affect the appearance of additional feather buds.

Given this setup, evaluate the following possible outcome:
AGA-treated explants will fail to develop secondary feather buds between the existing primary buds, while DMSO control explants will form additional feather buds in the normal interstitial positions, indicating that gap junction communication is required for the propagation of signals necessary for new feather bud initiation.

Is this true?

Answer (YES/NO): NO